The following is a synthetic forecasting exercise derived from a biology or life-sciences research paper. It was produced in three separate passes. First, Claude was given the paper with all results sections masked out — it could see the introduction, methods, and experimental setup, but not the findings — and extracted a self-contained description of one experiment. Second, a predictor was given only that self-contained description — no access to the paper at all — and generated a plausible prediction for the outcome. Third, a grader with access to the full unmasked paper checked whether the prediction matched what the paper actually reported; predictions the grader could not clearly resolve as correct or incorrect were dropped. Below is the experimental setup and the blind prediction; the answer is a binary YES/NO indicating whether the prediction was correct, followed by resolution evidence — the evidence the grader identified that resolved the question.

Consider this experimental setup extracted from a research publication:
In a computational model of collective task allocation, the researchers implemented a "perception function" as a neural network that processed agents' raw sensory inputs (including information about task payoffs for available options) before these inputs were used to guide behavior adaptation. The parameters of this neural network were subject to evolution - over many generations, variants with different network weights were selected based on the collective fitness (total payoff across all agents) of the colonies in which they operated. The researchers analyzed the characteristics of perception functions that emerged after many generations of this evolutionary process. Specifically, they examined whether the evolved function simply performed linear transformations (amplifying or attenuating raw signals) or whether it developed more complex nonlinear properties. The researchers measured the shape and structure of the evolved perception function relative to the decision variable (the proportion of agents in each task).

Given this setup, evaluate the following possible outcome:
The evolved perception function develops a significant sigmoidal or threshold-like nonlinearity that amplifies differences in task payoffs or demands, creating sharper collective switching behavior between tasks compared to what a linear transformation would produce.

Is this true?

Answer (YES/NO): NO